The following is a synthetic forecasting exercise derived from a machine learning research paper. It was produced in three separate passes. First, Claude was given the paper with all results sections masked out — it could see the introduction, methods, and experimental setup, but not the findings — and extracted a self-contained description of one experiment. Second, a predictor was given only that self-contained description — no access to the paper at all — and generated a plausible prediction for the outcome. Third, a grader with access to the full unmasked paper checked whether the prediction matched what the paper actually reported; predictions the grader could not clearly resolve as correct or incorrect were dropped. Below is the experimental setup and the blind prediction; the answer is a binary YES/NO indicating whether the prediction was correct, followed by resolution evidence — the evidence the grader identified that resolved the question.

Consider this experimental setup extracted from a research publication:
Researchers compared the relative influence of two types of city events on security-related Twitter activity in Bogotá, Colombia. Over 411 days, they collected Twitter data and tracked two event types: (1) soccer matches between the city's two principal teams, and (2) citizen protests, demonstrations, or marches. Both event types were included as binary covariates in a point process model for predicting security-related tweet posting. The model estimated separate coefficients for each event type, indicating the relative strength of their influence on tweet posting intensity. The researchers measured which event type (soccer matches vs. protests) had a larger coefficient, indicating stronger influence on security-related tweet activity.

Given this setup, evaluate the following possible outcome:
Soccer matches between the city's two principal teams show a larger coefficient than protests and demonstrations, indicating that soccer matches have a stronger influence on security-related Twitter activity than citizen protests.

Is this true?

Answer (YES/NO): NO